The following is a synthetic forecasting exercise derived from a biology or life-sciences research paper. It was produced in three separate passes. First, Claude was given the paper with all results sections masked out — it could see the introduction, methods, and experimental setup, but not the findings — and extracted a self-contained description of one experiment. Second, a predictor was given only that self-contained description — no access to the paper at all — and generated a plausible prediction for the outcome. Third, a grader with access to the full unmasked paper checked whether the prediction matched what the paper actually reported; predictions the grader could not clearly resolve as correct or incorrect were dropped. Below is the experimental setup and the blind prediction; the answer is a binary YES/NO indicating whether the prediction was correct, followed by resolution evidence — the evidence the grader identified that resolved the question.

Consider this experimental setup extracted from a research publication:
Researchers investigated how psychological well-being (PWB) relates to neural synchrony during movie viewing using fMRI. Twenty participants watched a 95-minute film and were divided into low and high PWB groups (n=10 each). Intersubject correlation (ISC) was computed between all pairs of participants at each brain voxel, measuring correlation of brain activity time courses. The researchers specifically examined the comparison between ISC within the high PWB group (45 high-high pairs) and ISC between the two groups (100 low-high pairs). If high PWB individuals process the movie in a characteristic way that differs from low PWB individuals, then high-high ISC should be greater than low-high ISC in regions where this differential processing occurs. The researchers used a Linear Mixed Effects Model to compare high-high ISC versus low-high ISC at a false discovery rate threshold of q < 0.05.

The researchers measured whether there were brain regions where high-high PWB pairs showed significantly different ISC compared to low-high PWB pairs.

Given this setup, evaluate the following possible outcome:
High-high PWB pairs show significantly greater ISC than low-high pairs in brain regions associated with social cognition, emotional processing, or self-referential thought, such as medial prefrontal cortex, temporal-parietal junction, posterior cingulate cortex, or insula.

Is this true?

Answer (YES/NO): YES